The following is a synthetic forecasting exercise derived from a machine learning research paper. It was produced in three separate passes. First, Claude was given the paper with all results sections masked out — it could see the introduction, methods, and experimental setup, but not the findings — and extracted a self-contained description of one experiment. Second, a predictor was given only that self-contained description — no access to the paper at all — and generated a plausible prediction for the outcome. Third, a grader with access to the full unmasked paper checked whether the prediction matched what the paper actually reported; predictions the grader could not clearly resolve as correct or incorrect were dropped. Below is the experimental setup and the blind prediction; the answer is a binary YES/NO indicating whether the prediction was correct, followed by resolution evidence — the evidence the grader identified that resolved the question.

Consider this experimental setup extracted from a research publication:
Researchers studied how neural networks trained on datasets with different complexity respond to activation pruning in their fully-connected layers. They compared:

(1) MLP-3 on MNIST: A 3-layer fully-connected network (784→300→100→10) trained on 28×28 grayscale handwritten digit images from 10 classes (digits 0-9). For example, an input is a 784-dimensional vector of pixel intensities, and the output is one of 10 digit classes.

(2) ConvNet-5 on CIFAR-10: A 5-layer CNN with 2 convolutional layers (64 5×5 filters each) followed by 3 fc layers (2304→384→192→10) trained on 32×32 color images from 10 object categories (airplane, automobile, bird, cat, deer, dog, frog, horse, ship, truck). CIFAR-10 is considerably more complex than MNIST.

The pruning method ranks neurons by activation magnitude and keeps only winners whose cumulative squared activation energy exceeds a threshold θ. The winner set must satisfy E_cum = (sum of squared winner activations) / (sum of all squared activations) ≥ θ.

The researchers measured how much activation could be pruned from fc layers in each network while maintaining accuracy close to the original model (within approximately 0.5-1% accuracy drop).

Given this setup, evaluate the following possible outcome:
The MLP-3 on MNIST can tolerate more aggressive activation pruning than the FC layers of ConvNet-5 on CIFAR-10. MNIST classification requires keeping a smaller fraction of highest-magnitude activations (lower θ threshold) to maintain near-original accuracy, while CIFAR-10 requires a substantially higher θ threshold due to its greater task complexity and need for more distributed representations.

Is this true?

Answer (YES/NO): YES